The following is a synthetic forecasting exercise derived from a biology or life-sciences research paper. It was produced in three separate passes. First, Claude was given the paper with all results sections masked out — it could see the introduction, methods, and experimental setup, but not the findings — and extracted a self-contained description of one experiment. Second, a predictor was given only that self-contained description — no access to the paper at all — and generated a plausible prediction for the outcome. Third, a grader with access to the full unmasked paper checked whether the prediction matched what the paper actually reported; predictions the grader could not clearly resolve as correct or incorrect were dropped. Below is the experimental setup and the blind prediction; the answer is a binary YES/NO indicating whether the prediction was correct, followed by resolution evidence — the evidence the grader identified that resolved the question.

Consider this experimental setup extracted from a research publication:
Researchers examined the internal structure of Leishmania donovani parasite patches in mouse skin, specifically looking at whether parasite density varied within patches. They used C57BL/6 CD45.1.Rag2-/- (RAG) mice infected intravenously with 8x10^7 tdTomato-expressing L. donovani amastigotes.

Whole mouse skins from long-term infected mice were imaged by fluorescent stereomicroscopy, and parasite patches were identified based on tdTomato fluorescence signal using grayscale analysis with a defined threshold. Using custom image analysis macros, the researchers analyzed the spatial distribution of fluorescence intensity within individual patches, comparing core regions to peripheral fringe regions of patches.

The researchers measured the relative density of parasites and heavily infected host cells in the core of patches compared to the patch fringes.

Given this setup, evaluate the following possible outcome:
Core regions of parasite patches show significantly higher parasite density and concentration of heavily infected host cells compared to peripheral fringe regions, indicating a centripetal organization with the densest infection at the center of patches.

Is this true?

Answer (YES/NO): YES